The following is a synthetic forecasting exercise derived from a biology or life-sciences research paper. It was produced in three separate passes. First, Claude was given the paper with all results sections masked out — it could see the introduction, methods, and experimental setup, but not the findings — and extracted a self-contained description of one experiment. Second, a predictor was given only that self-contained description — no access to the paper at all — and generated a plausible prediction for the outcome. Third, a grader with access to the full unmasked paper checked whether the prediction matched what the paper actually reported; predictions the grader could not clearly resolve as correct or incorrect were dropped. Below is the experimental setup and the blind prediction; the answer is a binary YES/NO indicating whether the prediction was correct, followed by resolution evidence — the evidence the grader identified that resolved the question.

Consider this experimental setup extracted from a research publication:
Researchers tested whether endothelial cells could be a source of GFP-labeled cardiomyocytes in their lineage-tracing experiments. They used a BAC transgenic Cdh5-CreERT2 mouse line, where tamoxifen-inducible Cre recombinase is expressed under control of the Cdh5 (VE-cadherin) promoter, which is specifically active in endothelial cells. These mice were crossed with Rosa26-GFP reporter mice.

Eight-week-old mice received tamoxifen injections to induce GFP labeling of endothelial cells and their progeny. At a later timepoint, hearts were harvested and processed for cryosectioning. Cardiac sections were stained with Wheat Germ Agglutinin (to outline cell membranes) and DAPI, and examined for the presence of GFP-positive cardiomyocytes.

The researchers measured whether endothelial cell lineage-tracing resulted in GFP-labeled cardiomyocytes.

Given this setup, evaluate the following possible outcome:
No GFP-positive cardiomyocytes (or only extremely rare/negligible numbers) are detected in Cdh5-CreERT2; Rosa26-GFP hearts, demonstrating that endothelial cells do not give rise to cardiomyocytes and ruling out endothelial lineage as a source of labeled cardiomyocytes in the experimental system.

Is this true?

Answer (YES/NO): YES